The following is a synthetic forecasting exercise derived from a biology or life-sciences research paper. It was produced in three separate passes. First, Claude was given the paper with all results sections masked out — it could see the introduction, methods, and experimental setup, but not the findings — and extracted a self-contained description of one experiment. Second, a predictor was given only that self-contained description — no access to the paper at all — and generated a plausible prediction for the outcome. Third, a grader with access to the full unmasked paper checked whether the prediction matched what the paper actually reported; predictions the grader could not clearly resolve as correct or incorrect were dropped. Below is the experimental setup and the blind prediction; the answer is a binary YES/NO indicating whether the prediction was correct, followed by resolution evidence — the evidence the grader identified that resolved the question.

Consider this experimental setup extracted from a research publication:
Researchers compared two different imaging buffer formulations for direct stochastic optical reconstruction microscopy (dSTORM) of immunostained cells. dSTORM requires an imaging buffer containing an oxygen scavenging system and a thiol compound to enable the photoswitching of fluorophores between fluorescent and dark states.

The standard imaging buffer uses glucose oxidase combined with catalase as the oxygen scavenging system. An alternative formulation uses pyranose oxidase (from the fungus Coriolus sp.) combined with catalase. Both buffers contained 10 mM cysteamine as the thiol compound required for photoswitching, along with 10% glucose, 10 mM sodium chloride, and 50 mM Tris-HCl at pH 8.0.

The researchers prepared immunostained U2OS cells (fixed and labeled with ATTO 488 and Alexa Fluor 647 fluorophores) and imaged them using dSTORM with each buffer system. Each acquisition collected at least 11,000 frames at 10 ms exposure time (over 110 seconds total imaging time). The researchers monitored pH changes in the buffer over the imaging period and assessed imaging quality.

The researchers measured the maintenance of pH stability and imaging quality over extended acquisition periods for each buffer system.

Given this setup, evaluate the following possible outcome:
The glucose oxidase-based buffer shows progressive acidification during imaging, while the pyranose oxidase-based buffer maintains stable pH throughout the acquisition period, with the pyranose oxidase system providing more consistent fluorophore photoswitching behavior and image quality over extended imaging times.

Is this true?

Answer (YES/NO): YES